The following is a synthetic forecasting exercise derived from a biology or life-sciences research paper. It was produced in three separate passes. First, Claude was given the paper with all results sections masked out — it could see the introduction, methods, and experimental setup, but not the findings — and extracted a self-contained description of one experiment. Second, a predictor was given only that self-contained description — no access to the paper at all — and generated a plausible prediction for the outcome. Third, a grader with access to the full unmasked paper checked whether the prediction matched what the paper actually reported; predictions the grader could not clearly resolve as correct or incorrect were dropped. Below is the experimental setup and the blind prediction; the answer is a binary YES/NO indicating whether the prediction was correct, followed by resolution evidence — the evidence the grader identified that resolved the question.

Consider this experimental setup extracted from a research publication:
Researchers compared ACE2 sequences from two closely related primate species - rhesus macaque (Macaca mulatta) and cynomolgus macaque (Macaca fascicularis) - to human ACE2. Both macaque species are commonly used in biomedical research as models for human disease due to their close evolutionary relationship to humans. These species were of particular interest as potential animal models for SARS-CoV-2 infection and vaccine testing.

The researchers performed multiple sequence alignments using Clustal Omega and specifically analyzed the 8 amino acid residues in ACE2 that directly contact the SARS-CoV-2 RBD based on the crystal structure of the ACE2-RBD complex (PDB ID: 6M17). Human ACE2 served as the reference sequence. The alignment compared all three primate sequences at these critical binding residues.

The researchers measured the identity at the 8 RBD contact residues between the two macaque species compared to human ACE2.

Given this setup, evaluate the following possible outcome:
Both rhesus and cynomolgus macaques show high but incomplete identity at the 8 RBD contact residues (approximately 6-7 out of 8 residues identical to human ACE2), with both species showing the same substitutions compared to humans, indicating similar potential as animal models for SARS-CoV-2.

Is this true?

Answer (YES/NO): NO